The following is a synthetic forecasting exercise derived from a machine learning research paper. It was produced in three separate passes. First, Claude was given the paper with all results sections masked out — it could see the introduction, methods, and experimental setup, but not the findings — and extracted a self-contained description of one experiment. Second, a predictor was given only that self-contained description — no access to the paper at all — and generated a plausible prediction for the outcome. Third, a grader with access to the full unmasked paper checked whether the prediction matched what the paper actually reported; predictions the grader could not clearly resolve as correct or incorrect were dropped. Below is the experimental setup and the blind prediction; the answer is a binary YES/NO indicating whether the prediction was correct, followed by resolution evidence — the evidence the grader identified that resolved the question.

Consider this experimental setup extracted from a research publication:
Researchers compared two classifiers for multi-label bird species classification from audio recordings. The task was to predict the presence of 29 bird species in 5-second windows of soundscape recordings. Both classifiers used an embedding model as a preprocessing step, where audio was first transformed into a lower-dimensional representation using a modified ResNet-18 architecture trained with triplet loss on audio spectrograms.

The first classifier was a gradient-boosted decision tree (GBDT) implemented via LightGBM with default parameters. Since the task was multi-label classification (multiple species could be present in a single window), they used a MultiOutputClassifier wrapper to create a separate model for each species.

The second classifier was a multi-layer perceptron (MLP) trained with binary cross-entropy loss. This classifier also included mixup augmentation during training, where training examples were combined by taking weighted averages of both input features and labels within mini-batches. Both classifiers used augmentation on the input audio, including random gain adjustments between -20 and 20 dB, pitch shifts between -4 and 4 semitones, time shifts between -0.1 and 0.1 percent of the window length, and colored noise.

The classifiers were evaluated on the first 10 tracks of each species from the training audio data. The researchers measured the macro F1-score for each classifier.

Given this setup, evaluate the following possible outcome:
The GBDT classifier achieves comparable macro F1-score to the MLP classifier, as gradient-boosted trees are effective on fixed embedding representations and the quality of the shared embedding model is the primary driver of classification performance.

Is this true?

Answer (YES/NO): YES